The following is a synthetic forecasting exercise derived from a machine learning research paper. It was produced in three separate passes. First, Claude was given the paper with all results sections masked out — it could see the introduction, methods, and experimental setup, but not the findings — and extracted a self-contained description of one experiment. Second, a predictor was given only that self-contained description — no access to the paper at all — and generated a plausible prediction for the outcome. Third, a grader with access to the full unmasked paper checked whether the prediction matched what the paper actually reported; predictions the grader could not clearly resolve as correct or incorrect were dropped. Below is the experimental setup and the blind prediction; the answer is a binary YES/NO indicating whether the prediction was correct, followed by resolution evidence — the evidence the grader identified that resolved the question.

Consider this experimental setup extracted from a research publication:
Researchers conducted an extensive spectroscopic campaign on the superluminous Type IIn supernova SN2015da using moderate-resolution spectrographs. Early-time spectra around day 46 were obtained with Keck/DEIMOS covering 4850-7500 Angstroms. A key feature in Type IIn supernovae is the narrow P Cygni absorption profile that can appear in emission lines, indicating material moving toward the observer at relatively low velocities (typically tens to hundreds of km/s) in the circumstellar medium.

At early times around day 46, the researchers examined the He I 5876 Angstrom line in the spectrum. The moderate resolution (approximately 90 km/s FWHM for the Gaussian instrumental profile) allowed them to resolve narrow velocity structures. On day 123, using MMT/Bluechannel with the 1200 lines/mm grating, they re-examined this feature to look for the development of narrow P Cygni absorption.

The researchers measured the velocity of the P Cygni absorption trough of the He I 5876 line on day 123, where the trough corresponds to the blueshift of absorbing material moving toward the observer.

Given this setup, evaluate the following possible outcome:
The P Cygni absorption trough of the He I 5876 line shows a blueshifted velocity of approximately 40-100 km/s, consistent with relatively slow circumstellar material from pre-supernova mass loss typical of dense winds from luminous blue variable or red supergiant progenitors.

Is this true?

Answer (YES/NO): YES